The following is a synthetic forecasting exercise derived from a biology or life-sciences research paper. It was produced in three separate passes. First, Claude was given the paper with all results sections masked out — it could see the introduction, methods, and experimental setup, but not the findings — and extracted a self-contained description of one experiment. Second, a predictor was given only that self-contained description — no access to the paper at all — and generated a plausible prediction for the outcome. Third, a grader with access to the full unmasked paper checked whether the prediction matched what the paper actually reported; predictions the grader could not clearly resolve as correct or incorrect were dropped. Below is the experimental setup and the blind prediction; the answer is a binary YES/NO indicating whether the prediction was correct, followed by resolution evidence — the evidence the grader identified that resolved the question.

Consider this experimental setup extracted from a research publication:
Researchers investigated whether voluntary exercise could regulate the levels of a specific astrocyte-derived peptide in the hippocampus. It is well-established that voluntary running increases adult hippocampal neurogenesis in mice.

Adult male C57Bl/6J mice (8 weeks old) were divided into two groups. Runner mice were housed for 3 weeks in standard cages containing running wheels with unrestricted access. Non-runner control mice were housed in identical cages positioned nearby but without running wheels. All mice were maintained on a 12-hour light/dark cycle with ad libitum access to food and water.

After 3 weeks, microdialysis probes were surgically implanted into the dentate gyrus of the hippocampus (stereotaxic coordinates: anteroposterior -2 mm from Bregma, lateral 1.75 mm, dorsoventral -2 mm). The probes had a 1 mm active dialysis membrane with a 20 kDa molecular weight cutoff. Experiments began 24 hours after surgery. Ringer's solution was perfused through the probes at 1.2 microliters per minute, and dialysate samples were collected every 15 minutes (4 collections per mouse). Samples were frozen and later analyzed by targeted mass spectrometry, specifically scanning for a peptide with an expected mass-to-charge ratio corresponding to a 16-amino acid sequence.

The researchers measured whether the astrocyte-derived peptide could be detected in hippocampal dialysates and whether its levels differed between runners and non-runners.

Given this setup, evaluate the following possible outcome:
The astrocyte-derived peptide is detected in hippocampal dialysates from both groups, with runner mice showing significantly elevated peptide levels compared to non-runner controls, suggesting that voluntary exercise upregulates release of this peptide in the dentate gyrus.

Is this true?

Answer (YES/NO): NO